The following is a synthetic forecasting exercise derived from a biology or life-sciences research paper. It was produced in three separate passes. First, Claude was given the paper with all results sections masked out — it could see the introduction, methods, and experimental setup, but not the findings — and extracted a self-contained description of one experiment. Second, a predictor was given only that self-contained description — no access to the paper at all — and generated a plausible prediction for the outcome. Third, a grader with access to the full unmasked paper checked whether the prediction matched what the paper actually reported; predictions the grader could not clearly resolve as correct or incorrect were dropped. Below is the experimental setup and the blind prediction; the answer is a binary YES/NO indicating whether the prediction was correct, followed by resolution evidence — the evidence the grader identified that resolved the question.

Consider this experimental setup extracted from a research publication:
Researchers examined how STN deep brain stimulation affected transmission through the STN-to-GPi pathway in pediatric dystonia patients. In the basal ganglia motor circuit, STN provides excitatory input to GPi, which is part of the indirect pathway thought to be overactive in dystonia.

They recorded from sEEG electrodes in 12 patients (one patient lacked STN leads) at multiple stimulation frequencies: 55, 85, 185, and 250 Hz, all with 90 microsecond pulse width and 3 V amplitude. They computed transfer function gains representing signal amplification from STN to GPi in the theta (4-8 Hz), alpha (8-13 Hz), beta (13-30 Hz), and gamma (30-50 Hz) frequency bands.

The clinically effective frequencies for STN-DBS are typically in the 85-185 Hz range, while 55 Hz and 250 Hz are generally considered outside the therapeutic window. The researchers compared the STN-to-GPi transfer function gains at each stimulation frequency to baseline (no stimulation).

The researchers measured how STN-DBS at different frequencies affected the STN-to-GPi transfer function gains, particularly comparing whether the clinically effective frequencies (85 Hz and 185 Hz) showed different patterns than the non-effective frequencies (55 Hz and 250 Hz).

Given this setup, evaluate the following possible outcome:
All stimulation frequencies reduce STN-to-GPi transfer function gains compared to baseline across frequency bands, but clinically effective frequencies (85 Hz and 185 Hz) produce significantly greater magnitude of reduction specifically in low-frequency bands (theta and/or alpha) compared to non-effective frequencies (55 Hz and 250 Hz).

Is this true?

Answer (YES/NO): NO